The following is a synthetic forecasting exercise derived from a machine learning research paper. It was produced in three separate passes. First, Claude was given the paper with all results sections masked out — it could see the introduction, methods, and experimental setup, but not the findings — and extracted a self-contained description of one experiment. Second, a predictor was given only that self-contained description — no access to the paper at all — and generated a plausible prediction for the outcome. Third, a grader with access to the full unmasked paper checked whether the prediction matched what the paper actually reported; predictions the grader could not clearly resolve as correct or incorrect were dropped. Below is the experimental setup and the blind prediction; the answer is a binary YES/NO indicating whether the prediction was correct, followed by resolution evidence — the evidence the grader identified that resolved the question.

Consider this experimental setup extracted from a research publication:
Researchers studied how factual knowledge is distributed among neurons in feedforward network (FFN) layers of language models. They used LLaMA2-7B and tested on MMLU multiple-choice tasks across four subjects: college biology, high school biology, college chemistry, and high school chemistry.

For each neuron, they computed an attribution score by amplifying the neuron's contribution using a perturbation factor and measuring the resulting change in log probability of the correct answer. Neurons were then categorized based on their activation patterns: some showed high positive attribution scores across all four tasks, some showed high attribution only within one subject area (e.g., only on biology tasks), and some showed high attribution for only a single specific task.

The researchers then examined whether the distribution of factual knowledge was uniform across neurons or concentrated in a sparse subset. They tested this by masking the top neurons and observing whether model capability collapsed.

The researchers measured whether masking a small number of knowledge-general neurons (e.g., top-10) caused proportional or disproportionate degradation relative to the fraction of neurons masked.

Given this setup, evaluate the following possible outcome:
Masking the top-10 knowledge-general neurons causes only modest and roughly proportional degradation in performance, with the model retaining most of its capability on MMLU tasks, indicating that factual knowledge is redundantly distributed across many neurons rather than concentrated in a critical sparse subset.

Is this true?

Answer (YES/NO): NO